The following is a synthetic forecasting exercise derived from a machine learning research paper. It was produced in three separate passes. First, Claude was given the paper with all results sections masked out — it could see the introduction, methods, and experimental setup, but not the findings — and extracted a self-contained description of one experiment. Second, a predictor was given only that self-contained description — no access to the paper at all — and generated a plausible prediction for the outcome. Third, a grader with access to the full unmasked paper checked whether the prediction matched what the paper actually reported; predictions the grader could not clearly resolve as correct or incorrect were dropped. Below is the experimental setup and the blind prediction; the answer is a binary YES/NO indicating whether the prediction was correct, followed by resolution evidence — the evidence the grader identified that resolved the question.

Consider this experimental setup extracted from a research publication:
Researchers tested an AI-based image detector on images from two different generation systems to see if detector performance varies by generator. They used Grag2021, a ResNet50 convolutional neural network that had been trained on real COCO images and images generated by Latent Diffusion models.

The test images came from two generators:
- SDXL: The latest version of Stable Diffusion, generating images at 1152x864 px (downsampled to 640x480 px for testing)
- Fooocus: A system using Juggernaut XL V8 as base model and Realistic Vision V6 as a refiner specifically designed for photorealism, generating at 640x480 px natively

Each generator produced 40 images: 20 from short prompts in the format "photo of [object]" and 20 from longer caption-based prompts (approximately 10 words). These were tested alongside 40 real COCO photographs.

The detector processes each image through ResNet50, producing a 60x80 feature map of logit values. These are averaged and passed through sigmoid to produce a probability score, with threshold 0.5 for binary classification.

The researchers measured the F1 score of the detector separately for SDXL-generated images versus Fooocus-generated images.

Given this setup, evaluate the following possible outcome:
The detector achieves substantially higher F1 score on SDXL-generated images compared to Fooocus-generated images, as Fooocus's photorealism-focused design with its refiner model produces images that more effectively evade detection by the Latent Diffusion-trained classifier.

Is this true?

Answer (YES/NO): NO